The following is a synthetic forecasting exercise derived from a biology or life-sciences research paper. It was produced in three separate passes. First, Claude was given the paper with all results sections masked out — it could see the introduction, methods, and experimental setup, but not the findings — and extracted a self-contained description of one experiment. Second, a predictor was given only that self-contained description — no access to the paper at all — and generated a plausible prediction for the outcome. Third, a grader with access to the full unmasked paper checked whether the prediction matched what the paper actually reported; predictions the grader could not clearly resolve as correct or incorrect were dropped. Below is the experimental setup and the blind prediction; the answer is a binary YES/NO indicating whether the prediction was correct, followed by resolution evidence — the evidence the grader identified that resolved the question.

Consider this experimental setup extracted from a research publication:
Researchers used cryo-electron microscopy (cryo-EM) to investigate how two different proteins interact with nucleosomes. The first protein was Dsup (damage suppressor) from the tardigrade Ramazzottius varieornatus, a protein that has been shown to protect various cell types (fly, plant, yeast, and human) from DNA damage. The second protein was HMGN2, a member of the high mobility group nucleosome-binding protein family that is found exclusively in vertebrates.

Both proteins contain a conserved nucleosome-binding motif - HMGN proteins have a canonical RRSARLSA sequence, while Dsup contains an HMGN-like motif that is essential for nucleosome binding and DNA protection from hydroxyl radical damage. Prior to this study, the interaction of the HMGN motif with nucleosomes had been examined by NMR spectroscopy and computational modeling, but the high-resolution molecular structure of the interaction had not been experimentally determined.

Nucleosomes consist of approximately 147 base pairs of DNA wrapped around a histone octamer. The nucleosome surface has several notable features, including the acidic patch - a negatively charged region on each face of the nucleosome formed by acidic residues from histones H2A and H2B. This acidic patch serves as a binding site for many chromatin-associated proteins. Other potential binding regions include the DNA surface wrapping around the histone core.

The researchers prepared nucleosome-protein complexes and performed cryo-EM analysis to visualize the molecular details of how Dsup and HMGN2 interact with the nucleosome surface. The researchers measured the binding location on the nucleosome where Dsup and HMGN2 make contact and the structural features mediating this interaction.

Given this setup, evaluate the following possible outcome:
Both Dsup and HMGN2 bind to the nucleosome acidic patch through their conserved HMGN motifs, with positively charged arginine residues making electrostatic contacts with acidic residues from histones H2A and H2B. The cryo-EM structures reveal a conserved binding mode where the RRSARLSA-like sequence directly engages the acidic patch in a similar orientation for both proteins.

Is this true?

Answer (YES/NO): YES